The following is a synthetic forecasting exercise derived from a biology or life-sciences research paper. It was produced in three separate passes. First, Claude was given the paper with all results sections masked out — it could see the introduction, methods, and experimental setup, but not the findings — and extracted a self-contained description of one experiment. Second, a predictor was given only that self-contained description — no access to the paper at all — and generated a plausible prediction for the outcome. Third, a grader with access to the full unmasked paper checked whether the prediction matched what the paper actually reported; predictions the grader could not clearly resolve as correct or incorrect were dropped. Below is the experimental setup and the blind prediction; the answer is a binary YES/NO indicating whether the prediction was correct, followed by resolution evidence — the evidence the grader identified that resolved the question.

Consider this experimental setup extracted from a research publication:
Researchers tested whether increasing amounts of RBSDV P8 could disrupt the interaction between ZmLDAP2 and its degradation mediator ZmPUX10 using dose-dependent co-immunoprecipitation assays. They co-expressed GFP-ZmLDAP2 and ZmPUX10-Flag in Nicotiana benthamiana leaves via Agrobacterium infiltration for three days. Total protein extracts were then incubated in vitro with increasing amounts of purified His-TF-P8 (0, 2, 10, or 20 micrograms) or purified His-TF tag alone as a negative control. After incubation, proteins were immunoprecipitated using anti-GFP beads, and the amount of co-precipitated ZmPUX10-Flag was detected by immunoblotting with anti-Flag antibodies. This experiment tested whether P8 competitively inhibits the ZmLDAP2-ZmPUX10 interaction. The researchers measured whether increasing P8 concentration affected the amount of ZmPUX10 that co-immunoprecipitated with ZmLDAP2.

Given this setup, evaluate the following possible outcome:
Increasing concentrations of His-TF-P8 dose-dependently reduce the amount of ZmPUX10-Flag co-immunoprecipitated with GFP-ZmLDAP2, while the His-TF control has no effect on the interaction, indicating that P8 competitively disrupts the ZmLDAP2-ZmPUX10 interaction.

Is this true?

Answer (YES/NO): NO